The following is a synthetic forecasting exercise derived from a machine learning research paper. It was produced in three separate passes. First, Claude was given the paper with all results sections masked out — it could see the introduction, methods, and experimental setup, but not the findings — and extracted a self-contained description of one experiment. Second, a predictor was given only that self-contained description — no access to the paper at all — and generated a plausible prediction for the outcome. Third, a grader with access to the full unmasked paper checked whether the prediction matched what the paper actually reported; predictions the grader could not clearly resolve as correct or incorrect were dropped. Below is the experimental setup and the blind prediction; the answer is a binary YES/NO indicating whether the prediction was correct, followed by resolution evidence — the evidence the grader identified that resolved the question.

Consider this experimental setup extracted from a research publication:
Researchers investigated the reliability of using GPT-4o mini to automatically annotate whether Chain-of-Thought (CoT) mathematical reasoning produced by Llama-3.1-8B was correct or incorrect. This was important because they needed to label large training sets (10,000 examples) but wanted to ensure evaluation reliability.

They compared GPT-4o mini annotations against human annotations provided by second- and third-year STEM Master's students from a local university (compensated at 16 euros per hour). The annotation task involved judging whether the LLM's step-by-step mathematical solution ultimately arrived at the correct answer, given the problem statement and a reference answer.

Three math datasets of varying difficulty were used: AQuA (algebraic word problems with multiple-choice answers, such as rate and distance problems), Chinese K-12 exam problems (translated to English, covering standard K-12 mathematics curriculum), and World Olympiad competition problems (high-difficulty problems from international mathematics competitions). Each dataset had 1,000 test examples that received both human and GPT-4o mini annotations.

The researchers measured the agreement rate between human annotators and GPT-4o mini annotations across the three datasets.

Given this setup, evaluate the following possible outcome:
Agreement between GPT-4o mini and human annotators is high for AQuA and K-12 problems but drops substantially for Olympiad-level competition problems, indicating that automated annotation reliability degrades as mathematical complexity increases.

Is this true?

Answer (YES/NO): NO